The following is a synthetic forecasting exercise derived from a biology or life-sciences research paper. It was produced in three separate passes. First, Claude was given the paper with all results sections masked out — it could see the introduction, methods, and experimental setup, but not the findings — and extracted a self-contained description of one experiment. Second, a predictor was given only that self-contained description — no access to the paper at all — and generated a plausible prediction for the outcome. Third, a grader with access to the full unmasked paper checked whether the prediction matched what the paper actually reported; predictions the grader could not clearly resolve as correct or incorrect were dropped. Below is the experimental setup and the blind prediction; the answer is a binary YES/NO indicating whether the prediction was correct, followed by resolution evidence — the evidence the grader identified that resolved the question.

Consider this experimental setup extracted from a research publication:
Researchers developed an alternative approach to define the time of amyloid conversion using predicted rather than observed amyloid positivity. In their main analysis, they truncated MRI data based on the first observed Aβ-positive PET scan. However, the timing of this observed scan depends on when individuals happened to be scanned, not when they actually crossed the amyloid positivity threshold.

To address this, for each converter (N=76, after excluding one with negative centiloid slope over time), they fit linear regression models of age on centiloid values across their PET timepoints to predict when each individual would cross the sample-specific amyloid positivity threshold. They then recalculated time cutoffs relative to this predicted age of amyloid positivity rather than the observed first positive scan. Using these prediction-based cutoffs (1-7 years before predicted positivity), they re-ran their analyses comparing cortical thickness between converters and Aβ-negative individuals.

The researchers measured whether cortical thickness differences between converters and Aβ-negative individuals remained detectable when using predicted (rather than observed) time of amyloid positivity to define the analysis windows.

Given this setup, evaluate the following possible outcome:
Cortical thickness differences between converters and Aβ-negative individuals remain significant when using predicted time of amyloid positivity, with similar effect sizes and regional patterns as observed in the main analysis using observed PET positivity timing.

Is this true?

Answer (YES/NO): YES